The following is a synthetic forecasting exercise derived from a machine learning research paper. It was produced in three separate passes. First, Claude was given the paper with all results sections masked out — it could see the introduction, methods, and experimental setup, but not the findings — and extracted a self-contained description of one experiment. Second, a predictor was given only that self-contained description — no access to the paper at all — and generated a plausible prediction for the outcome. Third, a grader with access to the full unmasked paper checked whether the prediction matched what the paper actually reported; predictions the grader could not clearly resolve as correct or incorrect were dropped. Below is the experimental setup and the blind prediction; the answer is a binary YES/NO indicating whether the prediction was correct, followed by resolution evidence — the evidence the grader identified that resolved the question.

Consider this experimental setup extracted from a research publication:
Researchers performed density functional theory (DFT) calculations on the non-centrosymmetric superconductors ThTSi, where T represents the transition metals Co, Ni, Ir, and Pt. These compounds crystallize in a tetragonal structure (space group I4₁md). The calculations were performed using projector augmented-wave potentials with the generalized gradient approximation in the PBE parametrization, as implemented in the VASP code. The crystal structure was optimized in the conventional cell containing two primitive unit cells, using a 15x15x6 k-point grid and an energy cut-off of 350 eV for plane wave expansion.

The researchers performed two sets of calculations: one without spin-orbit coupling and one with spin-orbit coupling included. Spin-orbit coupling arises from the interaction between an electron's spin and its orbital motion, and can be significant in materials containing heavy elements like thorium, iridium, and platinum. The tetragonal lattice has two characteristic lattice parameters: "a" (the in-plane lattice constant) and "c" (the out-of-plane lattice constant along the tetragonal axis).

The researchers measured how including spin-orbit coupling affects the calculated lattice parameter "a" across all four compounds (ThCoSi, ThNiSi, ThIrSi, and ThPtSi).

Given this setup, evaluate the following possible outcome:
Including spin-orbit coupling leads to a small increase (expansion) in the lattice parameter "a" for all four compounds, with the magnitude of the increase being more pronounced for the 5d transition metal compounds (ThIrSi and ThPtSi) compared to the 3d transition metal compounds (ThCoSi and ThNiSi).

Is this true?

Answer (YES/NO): NO